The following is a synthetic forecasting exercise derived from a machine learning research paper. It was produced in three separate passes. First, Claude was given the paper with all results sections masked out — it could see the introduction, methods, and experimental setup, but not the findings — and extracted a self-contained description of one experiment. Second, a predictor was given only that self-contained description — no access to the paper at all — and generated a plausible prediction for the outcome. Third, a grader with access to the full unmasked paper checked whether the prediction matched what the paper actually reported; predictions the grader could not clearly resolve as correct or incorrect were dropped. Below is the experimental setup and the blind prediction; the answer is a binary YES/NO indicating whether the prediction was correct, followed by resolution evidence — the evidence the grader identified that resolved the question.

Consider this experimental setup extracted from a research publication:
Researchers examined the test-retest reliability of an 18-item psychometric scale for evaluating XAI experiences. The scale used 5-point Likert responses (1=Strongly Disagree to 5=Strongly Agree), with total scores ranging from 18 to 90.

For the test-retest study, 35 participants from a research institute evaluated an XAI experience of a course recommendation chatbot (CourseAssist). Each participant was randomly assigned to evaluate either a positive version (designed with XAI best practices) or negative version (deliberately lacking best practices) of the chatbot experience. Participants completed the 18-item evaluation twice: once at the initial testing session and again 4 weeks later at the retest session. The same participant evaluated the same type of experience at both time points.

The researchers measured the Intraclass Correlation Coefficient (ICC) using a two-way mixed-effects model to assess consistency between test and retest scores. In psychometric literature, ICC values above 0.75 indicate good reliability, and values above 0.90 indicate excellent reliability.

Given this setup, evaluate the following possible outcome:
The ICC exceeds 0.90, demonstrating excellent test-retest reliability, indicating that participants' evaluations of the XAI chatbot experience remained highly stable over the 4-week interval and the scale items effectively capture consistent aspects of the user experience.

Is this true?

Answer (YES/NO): NO